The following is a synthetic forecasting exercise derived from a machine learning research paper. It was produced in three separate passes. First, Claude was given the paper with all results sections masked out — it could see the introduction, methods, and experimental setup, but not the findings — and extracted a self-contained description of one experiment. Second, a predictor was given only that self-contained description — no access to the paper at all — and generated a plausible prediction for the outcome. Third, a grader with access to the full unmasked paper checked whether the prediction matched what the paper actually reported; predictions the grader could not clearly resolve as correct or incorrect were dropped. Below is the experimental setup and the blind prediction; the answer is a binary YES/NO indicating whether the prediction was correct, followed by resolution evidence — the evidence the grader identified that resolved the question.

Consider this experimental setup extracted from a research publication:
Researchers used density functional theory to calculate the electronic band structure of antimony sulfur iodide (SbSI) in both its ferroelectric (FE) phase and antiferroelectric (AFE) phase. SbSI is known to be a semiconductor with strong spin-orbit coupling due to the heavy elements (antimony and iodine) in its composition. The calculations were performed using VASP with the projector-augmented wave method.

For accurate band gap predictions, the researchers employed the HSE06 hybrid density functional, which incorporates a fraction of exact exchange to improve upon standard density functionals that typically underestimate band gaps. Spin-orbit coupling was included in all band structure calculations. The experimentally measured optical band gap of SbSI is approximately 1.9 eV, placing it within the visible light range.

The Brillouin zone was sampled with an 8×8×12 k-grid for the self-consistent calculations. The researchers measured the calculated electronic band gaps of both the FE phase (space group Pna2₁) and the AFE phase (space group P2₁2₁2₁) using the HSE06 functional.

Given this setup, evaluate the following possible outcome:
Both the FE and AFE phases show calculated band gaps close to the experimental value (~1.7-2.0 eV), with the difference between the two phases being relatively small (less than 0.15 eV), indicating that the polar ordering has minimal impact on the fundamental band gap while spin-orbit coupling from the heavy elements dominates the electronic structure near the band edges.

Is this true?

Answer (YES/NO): NO